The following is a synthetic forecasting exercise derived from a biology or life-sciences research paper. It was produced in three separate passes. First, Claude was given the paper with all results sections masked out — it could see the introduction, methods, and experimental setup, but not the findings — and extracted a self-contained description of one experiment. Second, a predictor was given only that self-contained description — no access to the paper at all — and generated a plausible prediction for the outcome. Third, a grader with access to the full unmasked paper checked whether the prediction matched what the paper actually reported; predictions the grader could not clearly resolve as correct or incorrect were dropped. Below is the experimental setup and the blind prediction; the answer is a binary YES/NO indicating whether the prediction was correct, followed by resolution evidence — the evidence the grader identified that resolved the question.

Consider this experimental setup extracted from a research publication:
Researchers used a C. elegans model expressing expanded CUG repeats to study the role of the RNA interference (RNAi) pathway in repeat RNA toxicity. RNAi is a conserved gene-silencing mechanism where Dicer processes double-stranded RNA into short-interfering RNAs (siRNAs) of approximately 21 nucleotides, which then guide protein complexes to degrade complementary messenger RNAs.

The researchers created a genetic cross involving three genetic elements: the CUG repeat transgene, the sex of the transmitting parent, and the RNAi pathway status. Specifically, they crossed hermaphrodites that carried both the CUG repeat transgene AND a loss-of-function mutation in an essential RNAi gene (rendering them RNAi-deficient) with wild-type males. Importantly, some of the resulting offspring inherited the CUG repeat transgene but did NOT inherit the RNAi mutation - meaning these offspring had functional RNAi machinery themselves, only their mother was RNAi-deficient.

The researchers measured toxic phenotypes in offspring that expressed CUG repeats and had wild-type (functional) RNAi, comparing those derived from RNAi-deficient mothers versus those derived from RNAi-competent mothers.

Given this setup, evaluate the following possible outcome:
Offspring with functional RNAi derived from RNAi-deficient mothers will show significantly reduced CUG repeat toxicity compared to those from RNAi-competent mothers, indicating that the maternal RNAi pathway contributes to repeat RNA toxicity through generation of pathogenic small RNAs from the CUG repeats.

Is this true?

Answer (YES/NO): YES